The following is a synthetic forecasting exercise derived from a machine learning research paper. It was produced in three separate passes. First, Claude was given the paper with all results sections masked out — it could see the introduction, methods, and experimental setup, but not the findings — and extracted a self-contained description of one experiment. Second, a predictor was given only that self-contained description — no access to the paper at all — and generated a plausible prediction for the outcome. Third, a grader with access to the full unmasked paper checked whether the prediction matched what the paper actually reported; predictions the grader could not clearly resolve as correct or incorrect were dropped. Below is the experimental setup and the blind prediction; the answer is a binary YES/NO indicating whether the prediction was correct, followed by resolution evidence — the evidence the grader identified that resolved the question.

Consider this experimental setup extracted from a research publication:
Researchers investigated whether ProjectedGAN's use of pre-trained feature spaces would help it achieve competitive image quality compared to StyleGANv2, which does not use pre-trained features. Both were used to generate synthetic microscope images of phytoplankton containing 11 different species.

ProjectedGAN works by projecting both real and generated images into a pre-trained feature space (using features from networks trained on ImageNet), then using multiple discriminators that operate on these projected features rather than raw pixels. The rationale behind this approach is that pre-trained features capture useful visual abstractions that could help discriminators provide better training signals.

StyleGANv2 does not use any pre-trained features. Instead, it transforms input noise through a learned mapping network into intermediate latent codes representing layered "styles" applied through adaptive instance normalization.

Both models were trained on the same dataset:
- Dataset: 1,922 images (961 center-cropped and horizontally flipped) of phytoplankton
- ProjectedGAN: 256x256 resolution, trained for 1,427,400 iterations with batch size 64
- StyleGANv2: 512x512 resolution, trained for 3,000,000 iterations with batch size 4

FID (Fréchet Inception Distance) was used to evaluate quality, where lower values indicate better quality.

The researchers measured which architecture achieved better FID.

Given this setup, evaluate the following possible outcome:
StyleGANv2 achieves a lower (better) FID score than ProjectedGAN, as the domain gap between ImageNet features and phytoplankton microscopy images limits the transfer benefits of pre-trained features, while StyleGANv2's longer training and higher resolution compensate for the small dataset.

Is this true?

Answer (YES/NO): YES